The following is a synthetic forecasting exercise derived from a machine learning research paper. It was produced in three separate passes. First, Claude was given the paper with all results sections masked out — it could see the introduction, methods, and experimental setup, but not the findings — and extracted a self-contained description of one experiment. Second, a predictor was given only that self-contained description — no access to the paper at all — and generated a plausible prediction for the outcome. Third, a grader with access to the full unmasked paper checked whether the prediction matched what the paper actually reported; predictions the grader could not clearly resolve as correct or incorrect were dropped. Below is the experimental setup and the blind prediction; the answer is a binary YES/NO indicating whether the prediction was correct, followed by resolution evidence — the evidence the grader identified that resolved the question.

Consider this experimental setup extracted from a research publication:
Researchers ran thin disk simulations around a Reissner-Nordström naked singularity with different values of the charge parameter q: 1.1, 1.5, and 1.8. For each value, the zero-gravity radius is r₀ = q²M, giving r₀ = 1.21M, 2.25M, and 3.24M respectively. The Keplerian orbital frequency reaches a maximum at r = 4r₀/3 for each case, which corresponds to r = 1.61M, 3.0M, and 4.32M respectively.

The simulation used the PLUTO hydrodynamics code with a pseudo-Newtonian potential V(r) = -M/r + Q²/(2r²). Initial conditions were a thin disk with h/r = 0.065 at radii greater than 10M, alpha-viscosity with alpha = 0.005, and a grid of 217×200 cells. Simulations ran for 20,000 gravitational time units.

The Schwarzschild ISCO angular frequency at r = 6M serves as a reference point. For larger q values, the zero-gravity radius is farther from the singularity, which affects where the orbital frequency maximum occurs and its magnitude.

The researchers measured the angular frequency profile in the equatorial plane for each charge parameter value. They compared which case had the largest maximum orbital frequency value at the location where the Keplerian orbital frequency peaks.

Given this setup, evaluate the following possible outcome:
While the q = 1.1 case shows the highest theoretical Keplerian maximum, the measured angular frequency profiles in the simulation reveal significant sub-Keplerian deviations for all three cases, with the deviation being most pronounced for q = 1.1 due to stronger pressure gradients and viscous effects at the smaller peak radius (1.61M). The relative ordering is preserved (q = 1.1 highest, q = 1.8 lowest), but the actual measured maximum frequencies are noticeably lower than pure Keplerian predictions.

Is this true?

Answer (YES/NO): NO